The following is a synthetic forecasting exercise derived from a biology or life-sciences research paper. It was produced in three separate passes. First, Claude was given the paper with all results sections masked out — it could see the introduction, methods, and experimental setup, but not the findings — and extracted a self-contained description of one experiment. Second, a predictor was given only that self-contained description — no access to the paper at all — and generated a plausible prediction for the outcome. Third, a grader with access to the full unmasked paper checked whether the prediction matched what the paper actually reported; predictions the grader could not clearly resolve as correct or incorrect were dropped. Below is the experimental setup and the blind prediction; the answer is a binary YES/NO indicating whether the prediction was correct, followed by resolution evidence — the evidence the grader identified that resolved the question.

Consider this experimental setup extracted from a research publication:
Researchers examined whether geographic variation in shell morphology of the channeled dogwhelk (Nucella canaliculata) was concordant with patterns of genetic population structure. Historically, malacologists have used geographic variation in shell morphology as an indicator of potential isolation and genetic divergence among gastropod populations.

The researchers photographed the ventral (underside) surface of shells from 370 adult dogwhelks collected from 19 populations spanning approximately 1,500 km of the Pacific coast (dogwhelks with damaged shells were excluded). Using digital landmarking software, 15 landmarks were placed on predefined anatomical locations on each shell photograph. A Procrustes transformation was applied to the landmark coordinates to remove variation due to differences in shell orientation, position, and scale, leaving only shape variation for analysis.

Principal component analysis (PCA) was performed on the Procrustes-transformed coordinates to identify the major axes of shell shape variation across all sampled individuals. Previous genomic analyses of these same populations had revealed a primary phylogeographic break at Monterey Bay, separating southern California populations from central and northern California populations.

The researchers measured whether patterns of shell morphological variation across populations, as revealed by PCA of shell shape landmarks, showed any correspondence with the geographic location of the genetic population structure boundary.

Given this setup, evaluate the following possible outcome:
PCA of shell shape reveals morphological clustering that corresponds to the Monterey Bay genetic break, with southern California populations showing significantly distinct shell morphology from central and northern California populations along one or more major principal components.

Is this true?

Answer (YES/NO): YES